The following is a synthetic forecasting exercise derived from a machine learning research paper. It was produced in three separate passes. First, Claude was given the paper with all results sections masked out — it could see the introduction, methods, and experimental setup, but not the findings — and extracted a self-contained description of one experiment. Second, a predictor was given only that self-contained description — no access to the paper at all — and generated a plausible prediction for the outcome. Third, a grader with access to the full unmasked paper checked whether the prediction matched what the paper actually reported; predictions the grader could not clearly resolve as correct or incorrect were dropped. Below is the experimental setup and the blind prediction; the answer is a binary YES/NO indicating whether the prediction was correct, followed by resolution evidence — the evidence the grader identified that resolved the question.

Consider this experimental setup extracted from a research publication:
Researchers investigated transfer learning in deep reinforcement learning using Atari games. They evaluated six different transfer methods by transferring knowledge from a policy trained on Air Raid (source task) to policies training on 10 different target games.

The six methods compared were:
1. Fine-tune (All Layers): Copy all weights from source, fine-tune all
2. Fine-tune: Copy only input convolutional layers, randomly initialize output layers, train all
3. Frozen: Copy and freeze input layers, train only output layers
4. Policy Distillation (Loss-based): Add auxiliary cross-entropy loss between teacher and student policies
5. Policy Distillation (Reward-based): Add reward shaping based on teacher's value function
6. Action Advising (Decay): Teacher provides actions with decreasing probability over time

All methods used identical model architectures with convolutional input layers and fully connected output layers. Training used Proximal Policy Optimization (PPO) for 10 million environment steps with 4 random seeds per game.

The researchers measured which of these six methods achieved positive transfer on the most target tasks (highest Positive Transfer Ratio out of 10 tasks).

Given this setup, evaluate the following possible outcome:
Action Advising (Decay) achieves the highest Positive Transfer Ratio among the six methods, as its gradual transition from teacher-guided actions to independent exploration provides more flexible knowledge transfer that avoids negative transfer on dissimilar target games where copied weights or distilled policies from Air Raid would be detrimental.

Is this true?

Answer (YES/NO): NO